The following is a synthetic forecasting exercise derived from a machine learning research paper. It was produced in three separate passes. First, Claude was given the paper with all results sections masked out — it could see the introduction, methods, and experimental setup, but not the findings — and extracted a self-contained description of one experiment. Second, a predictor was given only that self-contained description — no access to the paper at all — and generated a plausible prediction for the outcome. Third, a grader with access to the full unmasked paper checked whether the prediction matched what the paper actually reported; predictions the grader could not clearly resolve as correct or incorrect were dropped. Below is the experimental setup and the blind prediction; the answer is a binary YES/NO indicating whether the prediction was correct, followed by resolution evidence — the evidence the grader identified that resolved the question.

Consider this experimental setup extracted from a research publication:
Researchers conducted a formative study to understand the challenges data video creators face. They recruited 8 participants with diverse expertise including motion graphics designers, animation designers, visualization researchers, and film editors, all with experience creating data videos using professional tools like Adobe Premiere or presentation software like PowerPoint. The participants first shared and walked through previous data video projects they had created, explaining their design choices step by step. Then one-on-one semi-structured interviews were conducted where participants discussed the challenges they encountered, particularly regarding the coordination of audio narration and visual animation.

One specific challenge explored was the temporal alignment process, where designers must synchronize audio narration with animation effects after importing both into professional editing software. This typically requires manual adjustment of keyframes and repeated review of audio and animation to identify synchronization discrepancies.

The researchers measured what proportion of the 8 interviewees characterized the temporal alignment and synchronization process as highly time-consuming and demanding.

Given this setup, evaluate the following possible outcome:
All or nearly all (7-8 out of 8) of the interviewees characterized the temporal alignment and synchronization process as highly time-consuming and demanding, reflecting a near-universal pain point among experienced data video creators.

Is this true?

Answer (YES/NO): NO